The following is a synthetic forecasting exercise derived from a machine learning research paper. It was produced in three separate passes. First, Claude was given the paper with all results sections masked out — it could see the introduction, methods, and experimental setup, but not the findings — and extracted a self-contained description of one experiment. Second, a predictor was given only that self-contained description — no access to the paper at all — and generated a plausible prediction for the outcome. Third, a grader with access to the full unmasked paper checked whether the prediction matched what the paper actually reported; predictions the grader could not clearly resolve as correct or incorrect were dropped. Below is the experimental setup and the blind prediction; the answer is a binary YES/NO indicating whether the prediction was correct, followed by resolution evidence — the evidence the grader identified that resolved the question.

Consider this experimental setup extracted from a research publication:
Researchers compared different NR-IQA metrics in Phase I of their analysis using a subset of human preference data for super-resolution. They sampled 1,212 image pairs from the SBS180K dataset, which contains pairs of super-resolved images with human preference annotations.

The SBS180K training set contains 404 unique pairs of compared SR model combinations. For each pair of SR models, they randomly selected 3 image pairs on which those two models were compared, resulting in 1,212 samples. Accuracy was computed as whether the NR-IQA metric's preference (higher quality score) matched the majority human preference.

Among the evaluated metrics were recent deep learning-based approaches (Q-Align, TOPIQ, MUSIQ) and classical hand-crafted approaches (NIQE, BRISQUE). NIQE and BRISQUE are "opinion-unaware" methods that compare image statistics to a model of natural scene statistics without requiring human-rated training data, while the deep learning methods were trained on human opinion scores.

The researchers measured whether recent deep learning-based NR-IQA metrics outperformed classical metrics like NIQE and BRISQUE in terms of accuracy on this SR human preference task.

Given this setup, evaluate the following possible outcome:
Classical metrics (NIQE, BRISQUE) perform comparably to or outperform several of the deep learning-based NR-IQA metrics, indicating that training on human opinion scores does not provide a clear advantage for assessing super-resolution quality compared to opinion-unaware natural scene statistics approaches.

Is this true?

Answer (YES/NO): NO